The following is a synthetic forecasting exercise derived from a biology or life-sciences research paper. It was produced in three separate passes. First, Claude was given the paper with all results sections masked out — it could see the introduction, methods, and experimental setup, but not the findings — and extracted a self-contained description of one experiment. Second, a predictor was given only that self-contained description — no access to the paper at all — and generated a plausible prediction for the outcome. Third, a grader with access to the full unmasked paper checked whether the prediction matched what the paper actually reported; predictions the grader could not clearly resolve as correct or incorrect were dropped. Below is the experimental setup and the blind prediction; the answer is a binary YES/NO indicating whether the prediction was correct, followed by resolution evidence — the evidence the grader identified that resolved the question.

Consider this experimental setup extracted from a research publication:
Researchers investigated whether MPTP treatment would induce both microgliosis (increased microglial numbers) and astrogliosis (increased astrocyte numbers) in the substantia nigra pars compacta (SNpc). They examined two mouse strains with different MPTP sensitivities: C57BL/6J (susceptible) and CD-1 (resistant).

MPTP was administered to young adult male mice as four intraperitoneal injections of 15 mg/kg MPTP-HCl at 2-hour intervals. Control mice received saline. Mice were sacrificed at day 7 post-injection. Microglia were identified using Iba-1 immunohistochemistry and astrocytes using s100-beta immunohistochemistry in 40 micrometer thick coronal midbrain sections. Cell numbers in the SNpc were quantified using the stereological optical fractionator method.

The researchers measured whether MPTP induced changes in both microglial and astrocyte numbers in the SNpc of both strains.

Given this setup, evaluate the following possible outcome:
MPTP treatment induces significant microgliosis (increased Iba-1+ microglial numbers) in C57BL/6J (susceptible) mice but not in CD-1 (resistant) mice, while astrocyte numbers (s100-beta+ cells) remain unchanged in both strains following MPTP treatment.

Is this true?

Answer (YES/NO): NO